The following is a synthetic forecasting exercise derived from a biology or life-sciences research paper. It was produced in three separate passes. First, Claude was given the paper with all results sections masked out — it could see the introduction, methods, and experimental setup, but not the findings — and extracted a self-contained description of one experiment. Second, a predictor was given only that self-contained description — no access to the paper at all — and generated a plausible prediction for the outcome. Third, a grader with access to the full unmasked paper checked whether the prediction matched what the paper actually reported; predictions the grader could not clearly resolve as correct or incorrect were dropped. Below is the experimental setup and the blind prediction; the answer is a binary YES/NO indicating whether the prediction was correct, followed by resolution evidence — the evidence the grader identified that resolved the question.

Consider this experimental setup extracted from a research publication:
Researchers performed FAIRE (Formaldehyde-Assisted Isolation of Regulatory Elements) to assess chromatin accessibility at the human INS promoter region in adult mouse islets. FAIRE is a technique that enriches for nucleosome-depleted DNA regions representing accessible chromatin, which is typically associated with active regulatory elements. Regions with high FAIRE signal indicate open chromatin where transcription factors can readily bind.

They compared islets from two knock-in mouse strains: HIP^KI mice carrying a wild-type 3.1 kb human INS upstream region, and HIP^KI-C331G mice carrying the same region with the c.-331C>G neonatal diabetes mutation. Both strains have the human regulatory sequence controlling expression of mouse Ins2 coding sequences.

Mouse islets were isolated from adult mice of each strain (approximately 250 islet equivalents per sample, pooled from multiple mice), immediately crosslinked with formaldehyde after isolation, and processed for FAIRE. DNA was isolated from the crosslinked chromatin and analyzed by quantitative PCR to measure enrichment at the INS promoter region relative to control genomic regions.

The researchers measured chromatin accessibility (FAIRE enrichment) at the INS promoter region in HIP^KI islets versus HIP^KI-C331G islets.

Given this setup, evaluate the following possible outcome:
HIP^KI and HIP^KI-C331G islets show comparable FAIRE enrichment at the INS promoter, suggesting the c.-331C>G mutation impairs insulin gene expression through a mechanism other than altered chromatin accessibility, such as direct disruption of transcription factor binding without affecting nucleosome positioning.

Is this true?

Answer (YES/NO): NO